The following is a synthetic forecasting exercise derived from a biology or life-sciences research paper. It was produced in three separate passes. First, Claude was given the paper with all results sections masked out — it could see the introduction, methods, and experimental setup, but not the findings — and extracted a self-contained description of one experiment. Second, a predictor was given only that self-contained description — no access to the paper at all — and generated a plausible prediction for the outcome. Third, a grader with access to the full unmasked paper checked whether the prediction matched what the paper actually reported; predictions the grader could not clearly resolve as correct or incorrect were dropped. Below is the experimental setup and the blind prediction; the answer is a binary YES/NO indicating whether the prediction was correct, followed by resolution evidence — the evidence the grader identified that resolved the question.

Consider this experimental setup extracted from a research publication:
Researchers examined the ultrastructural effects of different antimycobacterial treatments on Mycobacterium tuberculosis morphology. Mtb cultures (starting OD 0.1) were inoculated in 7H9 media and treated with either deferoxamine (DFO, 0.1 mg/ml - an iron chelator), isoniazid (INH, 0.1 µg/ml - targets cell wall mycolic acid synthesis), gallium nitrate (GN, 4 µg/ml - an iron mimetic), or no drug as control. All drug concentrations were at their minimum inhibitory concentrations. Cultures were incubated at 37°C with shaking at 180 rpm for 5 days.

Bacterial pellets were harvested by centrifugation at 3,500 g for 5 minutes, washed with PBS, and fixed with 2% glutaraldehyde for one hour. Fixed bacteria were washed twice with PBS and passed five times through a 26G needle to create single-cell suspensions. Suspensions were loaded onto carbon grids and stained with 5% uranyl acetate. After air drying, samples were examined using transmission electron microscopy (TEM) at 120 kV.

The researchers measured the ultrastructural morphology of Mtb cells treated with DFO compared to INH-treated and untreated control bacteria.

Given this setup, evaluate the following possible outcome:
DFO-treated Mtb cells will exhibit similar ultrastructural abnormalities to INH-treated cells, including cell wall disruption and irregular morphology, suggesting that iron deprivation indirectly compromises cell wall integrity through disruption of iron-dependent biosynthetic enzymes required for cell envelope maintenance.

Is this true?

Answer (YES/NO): YES